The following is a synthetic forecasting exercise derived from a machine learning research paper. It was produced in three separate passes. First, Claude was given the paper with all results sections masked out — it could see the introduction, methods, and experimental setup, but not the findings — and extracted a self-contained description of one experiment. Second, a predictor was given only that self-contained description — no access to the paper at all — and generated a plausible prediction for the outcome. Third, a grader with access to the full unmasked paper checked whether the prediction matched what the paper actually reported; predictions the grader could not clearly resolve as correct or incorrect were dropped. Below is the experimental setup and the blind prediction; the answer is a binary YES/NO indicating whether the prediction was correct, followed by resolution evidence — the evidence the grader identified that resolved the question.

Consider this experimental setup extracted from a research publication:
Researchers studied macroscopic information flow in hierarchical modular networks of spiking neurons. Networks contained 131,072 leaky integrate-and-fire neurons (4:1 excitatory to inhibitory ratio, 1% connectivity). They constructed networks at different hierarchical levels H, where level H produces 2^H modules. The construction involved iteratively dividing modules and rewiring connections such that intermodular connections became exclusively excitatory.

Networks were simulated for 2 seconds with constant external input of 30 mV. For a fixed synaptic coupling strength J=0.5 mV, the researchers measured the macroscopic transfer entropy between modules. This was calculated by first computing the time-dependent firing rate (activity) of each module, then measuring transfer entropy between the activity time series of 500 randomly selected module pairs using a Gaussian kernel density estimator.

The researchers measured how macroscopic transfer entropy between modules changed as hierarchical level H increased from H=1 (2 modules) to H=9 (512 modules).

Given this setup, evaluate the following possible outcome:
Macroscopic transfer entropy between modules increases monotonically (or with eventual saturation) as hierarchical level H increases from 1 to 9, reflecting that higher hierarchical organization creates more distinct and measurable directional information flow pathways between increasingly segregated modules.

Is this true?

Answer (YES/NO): NO